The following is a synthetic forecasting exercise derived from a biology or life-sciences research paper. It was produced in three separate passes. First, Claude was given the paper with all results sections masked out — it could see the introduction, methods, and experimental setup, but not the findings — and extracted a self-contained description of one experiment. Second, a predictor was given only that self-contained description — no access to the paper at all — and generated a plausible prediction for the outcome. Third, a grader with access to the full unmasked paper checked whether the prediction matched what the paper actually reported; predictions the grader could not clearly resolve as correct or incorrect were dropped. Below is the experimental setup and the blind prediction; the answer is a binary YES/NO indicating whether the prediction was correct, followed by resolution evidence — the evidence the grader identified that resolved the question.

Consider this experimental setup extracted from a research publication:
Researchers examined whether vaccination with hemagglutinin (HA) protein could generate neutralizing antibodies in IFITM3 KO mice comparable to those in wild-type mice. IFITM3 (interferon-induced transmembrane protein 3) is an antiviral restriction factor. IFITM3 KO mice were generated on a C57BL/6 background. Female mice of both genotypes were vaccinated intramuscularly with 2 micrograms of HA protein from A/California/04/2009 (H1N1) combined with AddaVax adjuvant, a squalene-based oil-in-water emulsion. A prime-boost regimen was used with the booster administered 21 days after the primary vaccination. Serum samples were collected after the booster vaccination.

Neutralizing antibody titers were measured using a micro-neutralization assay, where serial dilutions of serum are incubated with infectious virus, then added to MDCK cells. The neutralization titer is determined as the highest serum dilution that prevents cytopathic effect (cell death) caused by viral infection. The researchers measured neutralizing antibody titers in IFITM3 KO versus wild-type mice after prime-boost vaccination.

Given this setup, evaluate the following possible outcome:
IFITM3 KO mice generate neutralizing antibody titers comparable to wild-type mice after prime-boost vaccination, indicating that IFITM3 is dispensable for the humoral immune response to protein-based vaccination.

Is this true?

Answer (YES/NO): YES